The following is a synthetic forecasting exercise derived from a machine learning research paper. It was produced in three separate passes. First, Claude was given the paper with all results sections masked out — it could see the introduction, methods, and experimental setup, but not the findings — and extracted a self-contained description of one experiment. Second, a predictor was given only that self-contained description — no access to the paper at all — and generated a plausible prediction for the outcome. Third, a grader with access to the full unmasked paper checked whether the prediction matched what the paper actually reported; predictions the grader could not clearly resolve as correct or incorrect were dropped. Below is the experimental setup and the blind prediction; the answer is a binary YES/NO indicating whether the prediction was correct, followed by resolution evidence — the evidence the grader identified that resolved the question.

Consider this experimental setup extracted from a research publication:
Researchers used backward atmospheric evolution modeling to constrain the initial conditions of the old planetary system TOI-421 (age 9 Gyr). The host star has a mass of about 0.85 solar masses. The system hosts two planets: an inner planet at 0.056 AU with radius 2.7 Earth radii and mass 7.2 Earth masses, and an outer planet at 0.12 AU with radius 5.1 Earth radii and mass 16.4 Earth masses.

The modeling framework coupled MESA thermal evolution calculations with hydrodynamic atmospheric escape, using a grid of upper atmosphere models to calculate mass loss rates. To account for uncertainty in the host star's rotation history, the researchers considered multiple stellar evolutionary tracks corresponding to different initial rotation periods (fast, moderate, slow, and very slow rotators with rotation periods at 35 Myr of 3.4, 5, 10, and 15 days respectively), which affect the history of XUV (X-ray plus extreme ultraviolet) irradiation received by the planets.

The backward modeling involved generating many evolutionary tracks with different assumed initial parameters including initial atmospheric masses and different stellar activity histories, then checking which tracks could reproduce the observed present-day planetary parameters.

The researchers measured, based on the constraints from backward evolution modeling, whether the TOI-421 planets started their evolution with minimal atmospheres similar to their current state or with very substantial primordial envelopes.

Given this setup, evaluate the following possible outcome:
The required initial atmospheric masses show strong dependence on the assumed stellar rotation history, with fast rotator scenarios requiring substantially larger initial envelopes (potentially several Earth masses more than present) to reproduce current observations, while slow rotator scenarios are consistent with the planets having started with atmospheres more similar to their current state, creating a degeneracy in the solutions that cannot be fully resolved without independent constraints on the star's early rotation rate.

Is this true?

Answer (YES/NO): NO